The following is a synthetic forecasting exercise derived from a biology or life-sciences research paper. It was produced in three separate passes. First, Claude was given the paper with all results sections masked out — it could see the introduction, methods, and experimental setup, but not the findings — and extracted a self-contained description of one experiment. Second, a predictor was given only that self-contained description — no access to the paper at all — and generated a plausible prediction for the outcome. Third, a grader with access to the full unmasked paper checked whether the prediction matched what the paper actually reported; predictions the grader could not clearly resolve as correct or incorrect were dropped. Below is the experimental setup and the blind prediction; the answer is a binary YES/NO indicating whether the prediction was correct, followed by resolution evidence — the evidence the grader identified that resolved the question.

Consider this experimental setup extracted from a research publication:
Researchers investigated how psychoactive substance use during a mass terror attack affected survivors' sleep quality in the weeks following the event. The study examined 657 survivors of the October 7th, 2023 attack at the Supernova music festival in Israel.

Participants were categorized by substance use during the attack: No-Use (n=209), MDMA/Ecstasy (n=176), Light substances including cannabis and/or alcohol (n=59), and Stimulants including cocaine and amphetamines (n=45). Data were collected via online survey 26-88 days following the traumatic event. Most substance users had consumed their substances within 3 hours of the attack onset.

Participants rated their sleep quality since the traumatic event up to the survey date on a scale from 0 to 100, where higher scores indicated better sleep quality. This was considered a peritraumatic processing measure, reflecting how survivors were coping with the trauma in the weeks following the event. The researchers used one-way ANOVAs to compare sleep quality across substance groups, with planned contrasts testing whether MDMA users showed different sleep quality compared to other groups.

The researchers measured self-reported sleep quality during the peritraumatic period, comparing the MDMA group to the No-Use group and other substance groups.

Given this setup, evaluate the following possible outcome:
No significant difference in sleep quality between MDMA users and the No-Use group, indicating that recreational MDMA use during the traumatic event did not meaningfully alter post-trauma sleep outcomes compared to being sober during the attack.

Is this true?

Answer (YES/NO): NO